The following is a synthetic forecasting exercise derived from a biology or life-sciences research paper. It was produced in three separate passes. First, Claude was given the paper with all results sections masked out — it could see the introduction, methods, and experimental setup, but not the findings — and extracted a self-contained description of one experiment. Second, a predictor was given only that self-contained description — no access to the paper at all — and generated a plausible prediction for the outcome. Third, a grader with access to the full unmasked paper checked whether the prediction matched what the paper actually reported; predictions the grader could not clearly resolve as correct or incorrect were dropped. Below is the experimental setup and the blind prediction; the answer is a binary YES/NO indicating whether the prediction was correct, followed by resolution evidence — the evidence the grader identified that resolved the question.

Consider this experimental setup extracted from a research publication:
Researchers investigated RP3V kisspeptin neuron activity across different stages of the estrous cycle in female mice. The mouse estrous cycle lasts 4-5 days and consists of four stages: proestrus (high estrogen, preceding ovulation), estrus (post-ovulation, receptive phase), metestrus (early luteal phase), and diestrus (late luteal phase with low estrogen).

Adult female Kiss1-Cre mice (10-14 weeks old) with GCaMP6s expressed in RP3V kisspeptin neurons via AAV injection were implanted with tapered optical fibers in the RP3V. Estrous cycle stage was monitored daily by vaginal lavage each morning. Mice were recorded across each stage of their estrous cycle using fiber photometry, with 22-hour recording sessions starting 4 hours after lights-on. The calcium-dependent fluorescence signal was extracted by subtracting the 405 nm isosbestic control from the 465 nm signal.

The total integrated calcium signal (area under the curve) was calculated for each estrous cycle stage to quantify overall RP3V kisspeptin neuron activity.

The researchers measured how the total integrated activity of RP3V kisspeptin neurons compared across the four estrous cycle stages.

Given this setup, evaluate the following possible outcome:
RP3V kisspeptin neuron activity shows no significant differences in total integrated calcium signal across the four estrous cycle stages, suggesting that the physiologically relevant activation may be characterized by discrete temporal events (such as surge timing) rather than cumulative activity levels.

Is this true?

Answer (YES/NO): NO